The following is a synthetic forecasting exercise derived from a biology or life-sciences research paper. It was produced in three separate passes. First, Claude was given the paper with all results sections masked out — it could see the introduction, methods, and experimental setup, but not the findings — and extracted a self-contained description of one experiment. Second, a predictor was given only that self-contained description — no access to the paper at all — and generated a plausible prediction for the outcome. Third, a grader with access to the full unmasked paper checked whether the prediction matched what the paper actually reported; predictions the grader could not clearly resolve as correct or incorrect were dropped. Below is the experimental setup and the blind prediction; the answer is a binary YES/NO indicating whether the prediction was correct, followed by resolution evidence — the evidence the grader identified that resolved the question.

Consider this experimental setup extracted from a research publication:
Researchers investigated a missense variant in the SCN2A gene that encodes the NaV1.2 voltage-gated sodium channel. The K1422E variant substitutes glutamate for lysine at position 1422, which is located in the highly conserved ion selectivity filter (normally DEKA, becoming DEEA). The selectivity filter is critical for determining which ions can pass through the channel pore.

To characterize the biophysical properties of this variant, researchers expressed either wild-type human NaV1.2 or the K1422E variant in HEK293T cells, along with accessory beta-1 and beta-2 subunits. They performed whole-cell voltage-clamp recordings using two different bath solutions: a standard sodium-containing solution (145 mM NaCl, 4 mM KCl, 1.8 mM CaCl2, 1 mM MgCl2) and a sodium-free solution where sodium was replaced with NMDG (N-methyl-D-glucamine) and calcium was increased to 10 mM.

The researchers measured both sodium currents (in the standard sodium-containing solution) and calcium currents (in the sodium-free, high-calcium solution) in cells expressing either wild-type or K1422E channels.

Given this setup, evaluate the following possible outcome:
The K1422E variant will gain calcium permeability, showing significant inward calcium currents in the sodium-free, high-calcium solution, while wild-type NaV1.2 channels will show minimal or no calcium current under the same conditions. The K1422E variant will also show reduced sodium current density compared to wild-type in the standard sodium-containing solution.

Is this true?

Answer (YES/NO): YES